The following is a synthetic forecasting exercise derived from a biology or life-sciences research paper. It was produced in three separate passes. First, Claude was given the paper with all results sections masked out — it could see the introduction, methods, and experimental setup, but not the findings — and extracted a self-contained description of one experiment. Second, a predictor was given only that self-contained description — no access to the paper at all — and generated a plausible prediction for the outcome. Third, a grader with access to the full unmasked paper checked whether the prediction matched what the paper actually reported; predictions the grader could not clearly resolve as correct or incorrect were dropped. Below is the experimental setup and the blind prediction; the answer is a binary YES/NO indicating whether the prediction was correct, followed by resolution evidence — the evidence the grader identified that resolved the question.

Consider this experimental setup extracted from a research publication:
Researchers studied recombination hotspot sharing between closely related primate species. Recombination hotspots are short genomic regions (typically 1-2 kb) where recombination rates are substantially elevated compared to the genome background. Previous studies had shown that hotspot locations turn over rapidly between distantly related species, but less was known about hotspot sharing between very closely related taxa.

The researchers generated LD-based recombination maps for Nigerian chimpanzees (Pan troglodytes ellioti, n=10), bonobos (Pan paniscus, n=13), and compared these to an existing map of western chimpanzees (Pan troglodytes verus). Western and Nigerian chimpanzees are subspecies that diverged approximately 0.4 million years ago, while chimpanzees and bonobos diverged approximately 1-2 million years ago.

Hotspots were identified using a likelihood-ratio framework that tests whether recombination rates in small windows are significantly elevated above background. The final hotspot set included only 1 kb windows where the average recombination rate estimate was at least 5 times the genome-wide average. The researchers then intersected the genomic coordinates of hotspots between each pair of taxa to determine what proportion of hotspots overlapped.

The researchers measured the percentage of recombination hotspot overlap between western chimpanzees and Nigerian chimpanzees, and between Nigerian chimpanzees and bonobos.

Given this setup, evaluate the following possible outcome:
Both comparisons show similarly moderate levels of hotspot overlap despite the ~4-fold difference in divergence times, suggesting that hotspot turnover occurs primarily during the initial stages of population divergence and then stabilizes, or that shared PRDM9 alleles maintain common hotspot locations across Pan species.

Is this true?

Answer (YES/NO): NO